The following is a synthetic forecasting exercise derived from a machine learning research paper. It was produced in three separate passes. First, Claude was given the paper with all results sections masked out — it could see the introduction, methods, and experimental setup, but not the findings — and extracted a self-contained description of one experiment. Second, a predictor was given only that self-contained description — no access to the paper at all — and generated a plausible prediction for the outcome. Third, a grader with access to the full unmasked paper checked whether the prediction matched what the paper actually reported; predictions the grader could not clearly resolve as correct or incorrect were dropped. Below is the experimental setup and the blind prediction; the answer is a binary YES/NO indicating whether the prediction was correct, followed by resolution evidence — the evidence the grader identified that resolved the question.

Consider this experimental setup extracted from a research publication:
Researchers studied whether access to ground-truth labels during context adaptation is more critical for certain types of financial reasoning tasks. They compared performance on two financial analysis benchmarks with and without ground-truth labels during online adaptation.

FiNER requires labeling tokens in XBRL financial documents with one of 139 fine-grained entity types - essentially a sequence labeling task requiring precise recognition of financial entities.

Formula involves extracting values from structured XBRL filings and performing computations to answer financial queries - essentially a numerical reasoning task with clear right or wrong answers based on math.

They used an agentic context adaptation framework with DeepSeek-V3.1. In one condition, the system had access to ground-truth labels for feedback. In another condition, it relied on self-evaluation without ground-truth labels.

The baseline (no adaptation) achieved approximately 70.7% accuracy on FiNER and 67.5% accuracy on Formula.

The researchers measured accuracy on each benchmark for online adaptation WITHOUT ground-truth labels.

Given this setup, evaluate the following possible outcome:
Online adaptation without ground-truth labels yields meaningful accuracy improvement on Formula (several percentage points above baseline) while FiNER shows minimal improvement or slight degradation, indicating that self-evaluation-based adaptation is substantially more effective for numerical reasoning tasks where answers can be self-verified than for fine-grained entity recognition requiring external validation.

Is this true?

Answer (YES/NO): YES